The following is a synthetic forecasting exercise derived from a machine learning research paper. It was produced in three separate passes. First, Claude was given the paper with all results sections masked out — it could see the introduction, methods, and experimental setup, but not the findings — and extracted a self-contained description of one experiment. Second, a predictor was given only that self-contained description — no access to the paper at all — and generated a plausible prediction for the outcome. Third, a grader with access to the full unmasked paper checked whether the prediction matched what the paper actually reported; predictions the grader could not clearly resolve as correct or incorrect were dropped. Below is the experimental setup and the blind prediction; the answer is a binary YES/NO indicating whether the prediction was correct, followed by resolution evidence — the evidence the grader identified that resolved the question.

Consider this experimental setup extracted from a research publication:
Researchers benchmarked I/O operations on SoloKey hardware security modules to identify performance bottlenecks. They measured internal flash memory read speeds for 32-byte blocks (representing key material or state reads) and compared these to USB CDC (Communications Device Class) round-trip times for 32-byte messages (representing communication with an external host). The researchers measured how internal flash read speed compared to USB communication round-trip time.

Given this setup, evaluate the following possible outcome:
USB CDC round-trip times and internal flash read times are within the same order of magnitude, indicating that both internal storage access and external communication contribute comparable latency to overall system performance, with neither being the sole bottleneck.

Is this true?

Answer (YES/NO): NO